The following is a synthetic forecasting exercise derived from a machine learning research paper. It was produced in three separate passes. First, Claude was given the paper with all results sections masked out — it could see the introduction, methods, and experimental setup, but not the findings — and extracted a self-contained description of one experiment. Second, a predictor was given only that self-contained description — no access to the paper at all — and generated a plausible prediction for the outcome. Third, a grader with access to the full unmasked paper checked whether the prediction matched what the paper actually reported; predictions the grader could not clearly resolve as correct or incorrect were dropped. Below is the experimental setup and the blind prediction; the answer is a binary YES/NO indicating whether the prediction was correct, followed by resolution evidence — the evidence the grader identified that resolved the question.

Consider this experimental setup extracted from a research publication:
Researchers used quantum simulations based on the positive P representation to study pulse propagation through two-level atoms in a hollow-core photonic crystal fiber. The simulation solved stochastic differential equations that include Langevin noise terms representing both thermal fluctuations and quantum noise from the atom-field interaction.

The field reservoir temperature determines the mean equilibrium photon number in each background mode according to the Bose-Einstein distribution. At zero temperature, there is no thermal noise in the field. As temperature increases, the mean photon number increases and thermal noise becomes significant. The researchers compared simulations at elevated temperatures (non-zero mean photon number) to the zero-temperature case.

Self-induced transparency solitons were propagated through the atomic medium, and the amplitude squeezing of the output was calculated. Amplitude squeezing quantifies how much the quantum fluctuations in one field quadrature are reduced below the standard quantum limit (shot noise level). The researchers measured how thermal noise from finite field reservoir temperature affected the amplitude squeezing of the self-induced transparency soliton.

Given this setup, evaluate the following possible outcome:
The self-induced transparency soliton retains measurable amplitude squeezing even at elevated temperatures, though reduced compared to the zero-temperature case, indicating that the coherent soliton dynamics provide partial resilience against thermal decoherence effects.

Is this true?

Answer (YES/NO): NO